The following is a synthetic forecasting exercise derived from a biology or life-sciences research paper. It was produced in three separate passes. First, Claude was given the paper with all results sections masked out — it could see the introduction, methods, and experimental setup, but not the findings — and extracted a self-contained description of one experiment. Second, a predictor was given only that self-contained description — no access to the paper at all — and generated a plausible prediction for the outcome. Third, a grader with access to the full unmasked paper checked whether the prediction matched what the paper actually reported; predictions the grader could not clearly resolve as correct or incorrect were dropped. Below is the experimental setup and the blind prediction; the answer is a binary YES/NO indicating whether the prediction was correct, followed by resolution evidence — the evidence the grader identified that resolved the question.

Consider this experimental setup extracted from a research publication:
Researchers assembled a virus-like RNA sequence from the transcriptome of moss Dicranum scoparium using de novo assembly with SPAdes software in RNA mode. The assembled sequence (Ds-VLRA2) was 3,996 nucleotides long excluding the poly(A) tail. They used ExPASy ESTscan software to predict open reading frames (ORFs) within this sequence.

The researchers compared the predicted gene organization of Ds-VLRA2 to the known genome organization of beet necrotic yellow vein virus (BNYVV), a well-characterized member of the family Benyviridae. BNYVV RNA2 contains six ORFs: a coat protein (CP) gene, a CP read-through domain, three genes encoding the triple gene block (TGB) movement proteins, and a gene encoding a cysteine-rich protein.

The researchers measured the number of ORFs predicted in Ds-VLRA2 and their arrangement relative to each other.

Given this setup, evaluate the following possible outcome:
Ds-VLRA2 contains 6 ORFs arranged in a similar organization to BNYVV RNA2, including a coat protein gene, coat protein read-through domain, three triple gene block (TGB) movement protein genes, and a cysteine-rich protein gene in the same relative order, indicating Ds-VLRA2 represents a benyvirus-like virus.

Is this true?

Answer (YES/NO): NO